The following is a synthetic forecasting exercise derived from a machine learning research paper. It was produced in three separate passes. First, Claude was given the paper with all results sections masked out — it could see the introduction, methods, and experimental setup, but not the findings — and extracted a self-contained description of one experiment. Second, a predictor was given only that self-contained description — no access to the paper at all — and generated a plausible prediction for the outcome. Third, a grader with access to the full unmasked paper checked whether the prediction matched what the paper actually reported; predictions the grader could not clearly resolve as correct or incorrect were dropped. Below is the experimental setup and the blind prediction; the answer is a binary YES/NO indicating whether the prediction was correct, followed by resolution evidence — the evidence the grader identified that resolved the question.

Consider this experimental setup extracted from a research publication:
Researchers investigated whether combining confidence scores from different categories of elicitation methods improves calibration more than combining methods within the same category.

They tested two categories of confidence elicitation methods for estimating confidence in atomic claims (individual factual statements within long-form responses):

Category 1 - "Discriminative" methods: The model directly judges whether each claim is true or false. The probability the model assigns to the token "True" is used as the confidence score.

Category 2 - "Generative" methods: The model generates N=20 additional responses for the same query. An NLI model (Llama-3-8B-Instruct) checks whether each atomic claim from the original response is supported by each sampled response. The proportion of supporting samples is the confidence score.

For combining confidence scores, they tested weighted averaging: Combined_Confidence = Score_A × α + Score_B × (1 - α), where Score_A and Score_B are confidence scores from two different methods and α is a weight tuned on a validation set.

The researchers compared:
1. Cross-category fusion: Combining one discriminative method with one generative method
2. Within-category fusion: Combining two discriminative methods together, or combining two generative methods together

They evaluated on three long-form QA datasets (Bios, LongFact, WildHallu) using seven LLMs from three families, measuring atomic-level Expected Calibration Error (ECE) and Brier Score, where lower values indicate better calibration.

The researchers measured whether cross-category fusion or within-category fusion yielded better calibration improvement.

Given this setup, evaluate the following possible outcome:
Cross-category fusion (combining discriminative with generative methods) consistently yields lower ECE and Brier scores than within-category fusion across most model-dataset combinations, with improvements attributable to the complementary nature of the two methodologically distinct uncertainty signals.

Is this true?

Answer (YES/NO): YES